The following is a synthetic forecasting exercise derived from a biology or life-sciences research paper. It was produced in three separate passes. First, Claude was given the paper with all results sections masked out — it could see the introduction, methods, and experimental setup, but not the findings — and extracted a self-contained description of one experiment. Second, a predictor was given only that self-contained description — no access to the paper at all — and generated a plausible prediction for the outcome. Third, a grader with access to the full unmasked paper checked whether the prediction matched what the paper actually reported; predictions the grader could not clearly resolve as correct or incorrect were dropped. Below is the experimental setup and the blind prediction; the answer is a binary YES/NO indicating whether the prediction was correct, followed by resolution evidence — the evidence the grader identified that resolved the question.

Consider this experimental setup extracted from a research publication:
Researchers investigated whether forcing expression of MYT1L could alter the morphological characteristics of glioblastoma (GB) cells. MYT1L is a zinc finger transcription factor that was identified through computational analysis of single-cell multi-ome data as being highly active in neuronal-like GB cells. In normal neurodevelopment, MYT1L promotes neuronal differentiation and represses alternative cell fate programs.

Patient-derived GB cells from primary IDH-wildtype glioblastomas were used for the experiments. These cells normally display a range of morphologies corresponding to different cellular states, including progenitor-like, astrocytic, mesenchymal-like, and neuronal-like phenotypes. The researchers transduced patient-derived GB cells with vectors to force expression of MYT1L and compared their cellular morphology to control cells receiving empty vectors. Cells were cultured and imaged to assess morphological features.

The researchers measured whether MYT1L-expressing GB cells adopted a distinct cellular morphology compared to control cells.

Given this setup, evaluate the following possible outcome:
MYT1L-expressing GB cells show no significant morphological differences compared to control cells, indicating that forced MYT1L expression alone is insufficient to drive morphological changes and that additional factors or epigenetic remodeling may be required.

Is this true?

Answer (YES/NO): NO